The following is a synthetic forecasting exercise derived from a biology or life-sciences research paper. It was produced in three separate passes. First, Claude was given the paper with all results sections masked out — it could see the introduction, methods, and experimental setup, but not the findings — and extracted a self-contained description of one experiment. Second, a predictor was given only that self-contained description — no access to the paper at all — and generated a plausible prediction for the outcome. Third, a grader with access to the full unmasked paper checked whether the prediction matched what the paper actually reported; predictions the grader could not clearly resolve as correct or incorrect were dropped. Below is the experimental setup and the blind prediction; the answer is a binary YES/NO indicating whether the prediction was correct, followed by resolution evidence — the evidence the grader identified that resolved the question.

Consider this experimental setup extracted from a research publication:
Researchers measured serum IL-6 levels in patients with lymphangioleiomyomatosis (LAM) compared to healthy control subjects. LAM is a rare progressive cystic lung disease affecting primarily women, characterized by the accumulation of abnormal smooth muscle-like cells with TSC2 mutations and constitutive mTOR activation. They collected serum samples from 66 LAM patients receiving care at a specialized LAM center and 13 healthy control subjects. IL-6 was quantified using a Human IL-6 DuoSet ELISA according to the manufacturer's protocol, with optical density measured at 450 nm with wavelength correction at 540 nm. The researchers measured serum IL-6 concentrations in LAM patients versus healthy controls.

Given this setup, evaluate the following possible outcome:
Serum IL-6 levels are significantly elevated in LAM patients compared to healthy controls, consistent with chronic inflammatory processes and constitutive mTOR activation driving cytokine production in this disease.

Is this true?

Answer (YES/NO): YES